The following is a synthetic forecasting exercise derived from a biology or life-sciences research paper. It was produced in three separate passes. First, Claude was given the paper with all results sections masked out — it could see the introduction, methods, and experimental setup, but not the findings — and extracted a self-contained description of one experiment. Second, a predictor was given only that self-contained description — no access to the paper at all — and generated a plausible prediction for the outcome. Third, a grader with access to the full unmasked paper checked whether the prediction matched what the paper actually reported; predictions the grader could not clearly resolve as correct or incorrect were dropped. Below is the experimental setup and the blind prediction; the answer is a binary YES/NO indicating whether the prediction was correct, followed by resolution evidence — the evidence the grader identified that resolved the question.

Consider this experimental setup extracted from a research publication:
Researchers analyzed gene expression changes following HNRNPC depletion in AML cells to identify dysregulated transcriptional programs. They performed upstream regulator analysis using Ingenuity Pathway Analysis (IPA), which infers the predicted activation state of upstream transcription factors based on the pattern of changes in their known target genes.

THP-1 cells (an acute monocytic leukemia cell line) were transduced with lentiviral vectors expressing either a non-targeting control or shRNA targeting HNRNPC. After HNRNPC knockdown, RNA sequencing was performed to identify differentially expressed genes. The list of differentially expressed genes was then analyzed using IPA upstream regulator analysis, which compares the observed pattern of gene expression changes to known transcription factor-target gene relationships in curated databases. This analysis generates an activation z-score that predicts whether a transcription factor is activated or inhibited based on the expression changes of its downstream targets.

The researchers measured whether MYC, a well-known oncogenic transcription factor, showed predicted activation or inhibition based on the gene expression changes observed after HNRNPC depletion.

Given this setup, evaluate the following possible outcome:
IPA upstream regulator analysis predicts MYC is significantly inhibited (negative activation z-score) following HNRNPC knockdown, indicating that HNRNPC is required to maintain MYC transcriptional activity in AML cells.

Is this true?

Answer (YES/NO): YES